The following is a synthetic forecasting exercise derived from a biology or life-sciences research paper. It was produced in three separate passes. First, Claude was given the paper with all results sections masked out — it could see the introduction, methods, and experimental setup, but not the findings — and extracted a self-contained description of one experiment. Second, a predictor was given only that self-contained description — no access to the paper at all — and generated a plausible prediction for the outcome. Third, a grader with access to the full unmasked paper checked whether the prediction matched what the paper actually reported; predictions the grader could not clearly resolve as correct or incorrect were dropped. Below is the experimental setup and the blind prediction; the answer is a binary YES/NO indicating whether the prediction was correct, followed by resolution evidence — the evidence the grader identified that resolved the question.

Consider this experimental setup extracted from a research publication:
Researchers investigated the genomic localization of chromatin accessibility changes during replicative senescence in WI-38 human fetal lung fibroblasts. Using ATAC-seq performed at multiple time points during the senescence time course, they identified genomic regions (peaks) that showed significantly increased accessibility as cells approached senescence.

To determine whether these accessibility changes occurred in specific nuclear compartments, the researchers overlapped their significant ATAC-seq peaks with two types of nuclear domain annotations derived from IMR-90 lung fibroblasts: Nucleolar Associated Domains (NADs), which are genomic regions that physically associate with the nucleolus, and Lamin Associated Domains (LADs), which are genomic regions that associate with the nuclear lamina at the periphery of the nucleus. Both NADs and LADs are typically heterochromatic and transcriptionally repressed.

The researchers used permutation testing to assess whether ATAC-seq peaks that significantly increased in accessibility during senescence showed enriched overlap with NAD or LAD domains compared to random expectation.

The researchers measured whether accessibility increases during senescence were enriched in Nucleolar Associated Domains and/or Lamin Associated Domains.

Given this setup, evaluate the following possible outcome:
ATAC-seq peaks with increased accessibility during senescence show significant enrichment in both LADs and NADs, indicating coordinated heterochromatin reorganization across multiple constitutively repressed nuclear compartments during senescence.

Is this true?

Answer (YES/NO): YES